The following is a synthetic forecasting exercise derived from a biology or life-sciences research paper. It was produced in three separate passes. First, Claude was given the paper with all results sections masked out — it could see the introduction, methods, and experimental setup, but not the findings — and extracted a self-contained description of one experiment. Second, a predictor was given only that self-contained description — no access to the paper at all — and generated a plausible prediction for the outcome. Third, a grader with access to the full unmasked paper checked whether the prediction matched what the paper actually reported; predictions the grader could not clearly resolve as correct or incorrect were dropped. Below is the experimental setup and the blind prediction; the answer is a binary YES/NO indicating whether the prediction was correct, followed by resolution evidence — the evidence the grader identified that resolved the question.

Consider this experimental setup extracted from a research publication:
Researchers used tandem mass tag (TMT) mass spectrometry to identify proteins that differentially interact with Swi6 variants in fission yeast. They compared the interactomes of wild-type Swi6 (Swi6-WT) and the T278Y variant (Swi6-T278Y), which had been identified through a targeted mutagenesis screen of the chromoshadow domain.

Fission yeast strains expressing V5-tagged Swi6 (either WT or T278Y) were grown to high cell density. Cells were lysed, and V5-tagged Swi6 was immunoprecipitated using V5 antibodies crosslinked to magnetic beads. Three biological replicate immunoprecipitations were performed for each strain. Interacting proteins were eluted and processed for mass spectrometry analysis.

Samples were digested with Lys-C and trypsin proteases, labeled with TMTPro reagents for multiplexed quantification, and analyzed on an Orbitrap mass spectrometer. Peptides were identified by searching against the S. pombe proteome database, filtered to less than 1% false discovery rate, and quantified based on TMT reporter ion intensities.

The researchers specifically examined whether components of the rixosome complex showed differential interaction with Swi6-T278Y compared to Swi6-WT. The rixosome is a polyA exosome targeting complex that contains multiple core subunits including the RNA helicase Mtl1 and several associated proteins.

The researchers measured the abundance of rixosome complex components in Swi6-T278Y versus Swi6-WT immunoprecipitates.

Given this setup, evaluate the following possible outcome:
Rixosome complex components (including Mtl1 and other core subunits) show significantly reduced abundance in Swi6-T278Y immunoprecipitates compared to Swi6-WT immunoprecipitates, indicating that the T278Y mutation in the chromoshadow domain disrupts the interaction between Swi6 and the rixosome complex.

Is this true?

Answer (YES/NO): NO